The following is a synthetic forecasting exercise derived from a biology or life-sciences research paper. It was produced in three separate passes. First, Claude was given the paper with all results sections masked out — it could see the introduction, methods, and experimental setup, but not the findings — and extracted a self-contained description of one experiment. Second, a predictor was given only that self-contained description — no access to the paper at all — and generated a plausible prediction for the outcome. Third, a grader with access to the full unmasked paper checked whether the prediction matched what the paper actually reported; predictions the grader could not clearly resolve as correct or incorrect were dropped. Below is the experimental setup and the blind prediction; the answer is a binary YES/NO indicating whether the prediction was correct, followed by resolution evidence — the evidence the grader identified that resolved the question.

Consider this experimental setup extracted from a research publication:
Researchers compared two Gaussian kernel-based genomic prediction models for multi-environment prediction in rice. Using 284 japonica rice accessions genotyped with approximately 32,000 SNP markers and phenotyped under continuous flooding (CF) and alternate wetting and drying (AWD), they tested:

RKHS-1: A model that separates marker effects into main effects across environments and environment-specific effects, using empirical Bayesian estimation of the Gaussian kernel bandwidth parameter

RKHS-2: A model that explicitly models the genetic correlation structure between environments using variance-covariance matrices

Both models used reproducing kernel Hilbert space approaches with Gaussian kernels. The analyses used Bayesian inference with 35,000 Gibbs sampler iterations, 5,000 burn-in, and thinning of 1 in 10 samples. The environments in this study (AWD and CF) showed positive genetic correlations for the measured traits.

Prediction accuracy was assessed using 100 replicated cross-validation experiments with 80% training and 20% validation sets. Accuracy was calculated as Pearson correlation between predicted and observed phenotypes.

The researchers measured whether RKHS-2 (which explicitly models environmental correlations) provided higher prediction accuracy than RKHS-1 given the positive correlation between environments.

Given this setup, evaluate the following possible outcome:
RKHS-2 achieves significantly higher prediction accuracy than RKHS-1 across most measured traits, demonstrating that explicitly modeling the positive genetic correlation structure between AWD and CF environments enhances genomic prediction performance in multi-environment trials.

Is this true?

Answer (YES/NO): NO